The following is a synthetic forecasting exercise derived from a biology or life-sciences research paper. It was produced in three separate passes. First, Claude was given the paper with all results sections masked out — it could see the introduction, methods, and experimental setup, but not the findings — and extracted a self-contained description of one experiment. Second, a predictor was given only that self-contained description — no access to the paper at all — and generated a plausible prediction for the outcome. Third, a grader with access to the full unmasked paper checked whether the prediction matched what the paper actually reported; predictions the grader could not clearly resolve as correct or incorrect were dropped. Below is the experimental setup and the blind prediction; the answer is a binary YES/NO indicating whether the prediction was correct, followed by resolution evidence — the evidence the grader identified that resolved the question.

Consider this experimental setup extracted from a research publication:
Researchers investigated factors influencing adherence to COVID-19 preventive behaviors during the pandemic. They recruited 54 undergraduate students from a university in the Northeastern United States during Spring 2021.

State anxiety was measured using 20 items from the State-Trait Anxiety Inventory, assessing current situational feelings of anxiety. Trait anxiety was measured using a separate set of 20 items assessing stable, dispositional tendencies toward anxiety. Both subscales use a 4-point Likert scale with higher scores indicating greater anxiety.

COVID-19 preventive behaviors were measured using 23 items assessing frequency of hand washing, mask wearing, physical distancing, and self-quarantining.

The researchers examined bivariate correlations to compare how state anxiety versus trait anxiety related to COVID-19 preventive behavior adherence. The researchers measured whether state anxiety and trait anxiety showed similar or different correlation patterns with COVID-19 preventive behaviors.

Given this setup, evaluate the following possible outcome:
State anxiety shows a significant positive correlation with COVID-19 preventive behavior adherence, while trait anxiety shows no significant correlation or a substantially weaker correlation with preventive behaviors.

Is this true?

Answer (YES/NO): NO